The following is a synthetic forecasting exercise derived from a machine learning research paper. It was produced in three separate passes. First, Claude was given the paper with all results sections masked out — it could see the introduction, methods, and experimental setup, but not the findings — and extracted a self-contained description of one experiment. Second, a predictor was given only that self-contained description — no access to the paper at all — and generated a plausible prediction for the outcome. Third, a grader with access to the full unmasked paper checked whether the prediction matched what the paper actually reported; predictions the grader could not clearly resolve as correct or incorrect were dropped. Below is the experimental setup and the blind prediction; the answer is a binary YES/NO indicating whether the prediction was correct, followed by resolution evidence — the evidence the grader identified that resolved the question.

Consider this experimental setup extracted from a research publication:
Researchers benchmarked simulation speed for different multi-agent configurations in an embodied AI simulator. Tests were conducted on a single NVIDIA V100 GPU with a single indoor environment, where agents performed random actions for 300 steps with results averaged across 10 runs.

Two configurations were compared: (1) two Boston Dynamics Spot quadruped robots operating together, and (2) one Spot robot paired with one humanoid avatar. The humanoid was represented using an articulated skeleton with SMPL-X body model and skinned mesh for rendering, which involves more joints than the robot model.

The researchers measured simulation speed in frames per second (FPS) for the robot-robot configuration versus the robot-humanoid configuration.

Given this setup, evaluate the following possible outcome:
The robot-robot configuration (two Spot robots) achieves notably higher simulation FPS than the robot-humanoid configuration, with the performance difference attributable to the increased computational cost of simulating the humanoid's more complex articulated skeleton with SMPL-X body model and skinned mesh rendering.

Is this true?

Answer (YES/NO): NO